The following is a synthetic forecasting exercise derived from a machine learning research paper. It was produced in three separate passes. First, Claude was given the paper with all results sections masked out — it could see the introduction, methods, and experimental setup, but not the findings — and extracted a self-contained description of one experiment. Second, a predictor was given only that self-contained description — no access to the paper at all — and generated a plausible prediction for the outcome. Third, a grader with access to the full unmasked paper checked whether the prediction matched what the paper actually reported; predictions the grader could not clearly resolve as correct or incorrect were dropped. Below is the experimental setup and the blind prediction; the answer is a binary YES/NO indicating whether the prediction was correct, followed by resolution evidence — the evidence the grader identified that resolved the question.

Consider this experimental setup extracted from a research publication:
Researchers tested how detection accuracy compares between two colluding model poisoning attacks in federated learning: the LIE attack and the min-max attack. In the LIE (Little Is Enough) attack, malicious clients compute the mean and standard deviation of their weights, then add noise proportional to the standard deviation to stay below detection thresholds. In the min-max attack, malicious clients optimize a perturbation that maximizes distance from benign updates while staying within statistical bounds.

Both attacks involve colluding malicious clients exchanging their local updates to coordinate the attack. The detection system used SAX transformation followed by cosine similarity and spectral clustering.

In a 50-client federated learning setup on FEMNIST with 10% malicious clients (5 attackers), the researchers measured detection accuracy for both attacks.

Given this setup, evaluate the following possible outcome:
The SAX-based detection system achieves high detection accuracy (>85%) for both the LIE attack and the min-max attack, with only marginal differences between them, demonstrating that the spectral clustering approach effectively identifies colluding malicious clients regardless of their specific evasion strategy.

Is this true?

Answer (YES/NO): NO